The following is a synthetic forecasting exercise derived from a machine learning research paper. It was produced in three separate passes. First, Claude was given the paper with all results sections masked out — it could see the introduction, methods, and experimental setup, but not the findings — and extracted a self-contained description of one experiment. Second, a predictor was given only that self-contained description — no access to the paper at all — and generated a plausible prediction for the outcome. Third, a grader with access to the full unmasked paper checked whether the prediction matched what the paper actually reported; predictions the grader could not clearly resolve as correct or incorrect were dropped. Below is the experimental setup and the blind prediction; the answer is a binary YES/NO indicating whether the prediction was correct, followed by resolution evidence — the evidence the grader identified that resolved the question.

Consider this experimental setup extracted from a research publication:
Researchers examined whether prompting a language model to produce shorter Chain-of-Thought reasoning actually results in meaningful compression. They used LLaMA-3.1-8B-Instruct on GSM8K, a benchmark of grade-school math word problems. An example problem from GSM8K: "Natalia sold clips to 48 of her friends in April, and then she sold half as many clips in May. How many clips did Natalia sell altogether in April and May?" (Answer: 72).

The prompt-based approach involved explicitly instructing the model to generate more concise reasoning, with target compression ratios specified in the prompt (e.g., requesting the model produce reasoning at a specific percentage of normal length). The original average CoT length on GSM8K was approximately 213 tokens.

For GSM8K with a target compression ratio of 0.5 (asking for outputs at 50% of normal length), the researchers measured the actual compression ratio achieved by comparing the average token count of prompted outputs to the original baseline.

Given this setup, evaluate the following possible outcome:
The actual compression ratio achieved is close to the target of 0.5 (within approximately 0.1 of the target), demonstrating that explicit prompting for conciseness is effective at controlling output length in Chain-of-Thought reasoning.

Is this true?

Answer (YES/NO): NO